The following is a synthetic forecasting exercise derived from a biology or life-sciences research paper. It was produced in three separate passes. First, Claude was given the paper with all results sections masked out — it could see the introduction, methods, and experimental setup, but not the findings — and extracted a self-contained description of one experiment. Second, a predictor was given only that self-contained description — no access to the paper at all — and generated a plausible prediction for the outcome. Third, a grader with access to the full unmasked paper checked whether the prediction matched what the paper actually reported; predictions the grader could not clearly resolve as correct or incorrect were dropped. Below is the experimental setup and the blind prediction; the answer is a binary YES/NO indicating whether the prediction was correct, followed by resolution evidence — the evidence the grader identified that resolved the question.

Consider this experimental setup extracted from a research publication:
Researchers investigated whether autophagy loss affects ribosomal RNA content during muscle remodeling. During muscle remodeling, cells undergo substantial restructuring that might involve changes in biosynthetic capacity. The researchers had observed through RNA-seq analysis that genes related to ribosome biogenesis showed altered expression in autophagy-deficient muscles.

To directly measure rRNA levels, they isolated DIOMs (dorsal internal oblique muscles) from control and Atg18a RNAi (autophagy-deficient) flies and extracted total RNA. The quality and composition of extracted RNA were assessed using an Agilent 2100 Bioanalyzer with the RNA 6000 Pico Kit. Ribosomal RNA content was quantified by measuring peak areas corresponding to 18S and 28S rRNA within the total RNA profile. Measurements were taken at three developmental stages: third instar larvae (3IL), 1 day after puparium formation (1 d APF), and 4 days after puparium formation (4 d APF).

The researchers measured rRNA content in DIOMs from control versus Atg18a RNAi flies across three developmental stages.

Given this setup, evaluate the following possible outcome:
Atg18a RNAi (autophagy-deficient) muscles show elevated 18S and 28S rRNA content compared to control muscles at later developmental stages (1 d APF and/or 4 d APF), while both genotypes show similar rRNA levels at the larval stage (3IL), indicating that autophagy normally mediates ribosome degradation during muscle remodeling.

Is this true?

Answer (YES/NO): NO